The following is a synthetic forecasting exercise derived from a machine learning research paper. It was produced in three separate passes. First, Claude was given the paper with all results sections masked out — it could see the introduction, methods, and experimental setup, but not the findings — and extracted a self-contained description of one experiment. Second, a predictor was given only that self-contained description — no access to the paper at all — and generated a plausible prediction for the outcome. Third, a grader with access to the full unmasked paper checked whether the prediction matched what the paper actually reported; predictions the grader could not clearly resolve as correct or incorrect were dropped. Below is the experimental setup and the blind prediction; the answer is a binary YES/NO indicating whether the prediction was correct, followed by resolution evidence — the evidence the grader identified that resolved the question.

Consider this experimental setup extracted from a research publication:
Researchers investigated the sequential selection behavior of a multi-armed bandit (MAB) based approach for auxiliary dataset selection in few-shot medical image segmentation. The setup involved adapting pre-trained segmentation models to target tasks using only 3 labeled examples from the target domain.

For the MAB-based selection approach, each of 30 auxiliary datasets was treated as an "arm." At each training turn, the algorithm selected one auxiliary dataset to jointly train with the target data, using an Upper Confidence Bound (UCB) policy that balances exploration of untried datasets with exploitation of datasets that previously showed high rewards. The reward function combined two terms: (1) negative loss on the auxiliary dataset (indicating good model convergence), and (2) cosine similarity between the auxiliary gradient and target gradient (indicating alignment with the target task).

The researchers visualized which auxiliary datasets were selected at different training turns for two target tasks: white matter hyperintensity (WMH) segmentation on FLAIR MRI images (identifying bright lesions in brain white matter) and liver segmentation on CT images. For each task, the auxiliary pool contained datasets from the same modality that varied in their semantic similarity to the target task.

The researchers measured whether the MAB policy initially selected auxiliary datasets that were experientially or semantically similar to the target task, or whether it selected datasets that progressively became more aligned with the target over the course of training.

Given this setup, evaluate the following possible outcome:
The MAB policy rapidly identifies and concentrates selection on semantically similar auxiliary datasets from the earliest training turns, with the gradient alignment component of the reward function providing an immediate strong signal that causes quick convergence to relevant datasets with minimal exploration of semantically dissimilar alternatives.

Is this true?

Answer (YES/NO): NO